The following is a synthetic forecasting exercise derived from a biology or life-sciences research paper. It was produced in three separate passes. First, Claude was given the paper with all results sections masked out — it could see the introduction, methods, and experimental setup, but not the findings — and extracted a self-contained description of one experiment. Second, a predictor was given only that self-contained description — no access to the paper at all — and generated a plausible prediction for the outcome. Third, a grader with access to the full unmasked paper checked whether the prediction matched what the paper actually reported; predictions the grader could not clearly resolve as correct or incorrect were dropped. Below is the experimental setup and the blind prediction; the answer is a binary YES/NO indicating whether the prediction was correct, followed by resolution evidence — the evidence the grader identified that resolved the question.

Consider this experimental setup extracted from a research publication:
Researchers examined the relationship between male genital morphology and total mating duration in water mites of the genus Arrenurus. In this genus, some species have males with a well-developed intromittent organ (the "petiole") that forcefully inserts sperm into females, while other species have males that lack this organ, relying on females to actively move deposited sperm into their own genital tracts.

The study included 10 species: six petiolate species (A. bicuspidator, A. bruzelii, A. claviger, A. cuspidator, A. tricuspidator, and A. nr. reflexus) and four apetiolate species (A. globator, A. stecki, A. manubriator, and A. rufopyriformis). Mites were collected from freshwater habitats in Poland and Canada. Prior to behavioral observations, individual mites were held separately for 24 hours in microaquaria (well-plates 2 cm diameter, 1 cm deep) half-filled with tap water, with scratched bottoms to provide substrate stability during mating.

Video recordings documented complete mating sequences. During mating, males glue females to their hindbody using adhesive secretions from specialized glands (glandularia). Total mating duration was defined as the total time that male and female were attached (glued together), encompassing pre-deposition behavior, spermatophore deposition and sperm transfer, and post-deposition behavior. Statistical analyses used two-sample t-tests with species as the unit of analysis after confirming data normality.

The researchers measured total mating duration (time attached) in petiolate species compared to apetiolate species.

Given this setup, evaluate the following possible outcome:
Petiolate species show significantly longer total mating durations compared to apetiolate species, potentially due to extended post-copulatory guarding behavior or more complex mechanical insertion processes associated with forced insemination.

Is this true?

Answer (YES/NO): YES